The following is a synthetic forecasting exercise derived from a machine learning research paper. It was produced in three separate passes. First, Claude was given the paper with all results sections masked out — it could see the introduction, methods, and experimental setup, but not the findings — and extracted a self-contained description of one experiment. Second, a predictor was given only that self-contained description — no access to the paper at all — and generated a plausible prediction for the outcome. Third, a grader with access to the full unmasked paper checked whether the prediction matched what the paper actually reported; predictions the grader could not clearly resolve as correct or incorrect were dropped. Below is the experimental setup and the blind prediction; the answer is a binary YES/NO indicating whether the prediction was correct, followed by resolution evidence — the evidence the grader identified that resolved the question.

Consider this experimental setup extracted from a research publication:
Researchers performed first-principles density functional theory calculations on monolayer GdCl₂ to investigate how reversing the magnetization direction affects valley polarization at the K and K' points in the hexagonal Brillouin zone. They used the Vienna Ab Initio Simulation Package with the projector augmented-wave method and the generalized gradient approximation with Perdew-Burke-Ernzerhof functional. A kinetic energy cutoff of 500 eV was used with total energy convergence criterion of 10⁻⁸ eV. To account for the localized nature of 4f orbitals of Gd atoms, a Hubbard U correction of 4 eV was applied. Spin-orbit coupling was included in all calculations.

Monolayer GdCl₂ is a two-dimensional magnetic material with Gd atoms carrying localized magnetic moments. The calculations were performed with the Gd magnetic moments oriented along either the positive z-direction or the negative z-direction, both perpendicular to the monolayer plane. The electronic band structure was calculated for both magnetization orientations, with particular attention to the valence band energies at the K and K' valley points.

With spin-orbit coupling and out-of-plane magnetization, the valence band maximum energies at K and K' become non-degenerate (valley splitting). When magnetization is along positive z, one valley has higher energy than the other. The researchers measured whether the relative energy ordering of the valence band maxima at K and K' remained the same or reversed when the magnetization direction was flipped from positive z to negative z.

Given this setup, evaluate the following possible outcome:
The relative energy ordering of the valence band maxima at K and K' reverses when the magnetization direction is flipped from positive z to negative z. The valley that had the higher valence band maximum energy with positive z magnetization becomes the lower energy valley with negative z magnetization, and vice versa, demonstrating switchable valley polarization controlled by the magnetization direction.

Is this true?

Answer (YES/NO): YES